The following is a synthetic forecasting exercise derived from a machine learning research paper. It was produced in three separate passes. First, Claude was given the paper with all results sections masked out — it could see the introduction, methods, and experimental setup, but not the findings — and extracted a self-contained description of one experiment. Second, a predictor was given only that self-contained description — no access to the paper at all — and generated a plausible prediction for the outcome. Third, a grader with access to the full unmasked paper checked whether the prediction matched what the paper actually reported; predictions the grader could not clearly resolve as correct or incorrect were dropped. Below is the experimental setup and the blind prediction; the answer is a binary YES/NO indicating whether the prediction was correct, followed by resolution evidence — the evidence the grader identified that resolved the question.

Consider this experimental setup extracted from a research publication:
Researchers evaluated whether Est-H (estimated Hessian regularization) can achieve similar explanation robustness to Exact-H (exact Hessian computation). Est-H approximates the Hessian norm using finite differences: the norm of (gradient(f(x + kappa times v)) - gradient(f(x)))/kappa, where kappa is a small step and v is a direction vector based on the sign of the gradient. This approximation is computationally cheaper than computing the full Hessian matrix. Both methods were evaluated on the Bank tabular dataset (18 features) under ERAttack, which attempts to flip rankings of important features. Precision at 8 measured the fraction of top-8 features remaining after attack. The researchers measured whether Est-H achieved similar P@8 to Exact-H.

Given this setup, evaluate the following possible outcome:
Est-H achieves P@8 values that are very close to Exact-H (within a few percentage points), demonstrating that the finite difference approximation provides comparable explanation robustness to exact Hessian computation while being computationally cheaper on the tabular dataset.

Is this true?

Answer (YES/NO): YES